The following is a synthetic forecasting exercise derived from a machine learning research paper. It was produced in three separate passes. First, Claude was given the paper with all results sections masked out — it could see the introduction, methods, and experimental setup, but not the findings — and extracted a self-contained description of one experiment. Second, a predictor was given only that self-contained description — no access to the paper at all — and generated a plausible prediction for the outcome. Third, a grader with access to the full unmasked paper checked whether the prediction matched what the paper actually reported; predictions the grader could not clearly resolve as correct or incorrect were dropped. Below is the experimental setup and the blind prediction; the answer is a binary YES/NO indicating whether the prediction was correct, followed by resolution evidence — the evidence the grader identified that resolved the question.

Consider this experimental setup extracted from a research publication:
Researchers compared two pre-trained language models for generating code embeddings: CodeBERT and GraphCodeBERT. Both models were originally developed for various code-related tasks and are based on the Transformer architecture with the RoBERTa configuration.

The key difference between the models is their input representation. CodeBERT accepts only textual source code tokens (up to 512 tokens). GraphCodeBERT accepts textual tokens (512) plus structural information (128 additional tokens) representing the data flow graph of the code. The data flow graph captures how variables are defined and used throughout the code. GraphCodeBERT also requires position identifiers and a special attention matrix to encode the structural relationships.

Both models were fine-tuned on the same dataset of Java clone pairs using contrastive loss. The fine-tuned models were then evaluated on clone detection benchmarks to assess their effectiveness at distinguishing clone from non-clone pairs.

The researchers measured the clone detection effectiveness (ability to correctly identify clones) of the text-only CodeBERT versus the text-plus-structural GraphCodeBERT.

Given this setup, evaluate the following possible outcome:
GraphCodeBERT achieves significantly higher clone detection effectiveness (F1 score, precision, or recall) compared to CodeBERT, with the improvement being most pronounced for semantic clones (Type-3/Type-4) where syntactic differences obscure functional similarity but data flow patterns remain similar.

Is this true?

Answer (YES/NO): NO